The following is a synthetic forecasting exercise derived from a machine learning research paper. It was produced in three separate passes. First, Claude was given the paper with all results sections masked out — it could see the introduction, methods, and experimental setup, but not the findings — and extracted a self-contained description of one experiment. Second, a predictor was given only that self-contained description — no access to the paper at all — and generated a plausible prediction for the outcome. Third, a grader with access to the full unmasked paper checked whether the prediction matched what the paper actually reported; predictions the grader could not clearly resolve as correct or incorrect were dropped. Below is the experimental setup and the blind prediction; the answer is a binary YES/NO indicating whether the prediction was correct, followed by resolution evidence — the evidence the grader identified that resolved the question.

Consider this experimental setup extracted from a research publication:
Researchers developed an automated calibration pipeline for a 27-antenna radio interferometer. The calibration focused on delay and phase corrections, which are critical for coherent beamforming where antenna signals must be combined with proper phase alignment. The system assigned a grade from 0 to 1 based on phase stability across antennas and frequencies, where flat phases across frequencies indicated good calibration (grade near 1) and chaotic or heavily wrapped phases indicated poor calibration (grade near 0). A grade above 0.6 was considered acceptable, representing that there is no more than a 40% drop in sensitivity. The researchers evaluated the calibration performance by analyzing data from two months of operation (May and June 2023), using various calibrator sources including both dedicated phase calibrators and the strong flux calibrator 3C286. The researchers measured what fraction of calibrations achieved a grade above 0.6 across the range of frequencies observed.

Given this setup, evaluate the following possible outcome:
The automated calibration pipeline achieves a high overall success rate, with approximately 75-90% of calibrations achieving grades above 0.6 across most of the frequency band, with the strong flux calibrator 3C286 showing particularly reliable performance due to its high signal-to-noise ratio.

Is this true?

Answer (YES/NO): YES